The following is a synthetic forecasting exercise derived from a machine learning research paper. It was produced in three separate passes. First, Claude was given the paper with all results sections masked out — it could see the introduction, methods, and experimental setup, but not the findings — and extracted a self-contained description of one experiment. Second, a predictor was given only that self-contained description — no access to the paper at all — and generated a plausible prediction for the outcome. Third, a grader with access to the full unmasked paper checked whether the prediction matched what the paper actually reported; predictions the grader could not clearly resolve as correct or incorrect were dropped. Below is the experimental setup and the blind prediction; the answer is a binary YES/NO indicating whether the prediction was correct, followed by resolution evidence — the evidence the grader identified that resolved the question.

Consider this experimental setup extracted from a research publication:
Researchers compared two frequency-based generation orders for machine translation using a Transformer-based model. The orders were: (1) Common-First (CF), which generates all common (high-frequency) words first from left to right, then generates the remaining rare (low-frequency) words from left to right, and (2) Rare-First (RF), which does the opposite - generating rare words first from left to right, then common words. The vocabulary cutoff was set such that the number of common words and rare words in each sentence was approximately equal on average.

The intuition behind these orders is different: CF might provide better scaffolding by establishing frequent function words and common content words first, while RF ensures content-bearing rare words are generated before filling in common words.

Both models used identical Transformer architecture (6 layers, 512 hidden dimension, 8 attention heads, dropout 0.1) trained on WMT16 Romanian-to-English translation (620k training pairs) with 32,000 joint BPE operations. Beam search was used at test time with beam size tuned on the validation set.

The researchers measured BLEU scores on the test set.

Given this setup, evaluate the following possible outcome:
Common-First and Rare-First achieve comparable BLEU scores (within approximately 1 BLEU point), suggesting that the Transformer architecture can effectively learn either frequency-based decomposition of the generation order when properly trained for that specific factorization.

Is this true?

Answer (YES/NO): YES